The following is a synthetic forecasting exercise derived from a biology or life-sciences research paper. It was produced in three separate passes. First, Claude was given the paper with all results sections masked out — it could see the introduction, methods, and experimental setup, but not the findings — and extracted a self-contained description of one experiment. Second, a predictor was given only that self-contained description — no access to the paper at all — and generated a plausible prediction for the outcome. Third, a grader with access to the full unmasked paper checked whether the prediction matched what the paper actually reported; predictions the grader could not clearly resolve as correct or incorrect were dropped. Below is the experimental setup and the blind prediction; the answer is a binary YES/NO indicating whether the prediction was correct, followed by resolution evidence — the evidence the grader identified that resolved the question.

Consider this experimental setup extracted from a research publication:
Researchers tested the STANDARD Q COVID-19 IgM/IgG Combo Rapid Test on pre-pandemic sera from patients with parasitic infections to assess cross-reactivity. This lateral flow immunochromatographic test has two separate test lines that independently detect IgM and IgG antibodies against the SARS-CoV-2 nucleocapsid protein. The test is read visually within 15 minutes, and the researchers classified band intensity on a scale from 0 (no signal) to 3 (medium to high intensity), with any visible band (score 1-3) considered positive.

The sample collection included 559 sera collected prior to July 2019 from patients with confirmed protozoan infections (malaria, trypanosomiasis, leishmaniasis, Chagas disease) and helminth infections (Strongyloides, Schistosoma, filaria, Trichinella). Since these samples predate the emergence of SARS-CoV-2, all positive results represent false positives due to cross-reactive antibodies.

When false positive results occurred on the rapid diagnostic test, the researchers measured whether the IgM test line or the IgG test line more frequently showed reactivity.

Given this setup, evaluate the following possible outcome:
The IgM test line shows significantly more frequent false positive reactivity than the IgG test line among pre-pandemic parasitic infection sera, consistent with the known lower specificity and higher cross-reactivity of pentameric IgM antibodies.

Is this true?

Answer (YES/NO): YES